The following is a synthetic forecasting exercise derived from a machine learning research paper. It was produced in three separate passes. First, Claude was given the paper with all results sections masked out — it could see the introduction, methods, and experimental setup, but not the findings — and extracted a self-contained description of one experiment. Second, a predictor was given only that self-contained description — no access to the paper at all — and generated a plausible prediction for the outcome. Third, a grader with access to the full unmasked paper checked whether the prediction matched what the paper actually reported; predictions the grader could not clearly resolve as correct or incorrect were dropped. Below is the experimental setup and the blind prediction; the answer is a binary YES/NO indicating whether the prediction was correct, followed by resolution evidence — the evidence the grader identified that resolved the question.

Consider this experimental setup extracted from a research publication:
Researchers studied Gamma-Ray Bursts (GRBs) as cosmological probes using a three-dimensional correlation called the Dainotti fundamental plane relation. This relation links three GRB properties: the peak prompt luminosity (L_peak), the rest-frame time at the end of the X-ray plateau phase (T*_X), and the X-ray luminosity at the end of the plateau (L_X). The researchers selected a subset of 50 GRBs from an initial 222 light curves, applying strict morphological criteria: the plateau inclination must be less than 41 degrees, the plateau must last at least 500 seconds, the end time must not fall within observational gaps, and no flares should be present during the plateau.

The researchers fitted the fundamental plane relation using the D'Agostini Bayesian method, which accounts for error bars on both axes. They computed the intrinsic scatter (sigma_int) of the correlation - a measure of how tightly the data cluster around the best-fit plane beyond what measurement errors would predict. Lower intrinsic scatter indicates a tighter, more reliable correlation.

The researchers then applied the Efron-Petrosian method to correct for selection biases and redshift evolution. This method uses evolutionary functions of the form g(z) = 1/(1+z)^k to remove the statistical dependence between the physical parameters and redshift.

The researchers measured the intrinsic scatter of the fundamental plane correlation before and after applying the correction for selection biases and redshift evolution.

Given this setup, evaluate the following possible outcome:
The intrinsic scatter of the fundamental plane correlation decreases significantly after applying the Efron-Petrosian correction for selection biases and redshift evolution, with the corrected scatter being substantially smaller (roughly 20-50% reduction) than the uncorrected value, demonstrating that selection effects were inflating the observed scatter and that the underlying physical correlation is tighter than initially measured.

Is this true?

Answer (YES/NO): YES